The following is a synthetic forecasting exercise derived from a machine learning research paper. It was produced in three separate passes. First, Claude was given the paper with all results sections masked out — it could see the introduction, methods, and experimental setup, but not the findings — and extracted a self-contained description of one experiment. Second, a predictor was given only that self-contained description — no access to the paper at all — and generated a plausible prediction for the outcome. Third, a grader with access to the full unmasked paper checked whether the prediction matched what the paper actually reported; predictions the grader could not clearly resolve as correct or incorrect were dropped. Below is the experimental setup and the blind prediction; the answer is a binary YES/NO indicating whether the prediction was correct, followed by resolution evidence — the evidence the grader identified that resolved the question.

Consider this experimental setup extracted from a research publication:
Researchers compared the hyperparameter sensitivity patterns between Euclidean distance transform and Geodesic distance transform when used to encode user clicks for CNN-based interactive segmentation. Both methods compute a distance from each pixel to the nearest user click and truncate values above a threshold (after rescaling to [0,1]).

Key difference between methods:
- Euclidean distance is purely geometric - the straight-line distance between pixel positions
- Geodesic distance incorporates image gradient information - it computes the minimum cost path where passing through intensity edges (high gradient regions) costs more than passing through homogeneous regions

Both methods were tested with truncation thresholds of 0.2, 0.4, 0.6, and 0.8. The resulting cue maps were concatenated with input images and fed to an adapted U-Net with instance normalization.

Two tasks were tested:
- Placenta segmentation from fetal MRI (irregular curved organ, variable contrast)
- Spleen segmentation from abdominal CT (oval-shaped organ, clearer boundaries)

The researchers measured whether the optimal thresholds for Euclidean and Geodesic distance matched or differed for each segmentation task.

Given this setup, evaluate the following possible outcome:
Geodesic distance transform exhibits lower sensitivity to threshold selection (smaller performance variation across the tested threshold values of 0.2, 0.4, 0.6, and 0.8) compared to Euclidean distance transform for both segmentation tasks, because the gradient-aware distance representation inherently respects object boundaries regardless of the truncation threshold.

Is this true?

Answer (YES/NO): NO